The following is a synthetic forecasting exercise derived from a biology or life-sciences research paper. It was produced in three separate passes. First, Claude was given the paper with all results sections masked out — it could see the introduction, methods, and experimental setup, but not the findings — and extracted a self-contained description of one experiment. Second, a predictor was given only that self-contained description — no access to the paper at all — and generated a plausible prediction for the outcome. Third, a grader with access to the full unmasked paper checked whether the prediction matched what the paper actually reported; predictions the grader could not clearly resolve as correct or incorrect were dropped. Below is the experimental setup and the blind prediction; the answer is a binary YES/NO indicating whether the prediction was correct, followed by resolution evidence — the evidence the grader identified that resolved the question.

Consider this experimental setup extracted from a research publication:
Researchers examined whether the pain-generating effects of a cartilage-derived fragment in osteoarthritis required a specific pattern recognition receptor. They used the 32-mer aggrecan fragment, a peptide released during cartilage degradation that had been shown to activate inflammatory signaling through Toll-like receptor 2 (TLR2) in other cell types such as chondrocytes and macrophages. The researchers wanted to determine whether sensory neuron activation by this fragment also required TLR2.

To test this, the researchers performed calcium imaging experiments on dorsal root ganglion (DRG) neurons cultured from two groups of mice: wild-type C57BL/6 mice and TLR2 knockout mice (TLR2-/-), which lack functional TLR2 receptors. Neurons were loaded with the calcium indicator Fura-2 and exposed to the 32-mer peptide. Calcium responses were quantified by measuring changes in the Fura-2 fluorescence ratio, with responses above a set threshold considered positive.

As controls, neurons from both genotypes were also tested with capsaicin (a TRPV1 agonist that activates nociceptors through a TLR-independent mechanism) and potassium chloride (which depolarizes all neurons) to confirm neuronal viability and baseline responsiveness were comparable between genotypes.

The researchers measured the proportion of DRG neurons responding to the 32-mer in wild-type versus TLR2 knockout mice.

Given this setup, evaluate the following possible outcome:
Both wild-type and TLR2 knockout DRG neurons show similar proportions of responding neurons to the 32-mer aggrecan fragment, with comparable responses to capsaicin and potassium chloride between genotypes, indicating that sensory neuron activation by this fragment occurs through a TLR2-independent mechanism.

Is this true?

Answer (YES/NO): NO